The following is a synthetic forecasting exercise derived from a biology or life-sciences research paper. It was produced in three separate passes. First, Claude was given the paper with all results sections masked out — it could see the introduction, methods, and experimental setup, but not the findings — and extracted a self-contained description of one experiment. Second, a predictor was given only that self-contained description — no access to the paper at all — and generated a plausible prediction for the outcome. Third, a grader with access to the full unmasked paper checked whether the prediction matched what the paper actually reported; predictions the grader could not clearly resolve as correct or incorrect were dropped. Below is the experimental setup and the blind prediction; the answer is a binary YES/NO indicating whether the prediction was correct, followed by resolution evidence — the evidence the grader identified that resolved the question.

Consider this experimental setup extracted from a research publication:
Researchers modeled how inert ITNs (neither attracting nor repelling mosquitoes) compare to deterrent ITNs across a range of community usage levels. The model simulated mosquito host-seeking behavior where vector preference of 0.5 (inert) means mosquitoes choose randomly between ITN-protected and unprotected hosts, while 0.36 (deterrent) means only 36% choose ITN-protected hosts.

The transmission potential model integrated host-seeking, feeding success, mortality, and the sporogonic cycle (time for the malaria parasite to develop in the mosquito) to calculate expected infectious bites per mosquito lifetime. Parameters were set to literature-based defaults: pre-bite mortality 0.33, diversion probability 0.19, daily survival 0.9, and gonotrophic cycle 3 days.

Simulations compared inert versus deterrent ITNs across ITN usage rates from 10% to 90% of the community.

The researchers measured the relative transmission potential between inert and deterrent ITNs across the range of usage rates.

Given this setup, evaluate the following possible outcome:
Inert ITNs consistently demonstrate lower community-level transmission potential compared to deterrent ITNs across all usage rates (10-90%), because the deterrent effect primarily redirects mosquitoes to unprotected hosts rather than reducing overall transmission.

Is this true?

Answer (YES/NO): YES